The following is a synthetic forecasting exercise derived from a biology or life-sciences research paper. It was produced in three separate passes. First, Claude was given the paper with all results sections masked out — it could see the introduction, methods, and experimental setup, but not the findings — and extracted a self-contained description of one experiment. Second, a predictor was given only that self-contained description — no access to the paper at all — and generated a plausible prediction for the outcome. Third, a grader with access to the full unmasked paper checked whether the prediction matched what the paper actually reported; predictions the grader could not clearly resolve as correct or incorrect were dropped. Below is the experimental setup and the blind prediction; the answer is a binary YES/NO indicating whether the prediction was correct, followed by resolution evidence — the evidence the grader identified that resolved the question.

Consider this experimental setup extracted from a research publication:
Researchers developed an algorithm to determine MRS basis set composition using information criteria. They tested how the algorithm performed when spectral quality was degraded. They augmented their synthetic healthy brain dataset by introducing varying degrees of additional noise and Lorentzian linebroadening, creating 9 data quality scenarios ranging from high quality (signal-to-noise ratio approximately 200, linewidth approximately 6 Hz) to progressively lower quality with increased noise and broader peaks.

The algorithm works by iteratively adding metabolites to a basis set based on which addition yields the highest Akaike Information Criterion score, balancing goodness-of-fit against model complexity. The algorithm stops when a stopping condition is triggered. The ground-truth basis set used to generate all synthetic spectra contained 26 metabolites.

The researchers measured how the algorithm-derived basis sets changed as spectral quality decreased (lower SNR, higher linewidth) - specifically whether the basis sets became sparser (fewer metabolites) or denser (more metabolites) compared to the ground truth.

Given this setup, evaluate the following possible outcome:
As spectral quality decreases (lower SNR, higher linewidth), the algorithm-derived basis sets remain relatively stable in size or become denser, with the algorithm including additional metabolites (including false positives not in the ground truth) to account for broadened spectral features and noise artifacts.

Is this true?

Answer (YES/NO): NO